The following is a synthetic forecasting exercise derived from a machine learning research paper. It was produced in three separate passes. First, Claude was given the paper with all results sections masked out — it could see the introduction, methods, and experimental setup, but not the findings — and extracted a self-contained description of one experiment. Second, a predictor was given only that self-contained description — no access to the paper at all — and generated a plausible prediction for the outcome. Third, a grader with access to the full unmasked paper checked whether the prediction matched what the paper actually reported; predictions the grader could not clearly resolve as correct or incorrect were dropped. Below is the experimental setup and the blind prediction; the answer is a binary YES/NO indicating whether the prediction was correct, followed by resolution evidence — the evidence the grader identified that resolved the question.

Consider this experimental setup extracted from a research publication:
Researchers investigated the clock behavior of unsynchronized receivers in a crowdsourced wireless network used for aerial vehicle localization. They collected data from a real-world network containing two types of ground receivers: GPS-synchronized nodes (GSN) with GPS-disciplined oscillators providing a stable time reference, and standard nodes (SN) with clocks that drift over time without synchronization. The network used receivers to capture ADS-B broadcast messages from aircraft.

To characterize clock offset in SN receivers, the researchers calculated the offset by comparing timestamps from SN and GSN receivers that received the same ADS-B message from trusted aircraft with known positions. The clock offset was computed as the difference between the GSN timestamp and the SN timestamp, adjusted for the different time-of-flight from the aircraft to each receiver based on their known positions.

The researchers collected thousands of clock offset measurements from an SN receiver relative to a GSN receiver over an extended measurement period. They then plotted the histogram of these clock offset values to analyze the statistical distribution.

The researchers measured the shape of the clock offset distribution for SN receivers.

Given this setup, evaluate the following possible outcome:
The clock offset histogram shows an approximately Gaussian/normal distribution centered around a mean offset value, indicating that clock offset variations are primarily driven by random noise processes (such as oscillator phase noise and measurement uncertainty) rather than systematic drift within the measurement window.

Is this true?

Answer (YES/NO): NO